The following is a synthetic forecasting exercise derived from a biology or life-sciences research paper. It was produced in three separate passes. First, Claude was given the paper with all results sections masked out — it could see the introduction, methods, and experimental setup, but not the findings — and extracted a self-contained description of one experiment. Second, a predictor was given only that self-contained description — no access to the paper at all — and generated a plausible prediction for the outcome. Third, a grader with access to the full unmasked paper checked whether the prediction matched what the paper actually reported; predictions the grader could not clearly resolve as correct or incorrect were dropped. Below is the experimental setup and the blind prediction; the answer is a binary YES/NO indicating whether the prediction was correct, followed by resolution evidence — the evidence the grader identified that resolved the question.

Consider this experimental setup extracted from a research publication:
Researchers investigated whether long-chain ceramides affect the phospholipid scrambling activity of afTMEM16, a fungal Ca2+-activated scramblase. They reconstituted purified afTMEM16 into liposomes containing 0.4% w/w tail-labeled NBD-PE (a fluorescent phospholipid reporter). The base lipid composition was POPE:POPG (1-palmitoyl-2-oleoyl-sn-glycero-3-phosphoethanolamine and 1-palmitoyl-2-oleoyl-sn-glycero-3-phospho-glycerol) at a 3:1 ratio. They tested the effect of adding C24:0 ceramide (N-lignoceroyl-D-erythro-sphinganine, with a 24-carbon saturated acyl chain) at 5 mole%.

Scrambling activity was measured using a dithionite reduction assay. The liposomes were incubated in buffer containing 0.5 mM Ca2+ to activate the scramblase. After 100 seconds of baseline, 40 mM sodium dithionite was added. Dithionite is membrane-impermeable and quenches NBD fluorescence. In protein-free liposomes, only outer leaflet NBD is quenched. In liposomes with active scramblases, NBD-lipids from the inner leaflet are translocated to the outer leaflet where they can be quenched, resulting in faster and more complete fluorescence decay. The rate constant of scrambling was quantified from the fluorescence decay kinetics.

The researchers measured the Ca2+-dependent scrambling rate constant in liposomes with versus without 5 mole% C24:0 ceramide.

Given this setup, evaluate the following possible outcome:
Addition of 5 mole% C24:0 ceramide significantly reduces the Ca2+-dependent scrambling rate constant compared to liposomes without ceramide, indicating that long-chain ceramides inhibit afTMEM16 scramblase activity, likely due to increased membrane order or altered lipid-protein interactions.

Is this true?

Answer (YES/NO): YES